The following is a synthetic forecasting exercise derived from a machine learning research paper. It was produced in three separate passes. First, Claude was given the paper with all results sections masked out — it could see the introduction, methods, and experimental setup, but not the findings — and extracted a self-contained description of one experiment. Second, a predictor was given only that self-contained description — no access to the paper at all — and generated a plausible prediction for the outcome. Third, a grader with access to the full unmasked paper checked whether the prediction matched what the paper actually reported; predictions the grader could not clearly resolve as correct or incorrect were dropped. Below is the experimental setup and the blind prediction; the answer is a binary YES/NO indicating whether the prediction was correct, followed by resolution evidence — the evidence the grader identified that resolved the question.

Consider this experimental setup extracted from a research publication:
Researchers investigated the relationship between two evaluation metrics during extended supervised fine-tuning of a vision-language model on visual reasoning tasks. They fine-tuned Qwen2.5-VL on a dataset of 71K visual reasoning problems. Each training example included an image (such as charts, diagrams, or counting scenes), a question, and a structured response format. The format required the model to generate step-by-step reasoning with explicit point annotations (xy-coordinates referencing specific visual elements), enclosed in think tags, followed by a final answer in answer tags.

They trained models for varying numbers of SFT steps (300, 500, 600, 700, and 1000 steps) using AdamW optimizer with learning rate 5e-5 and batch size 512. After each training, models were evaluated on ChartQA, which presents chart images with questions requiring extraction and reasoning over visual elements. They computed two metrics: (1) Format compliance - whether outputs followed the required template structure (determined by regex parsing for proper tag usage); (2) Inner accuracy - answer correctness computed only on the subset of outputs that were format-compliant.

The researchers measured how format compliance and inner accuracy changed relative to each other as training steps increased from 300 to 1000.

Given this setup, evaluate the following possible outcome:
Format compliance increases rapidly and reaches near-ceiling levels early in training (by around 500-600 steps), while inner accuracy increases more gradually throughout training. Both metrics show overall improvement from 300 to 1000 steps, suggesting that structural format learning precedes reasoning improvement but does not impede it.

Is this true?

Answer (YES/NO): NO